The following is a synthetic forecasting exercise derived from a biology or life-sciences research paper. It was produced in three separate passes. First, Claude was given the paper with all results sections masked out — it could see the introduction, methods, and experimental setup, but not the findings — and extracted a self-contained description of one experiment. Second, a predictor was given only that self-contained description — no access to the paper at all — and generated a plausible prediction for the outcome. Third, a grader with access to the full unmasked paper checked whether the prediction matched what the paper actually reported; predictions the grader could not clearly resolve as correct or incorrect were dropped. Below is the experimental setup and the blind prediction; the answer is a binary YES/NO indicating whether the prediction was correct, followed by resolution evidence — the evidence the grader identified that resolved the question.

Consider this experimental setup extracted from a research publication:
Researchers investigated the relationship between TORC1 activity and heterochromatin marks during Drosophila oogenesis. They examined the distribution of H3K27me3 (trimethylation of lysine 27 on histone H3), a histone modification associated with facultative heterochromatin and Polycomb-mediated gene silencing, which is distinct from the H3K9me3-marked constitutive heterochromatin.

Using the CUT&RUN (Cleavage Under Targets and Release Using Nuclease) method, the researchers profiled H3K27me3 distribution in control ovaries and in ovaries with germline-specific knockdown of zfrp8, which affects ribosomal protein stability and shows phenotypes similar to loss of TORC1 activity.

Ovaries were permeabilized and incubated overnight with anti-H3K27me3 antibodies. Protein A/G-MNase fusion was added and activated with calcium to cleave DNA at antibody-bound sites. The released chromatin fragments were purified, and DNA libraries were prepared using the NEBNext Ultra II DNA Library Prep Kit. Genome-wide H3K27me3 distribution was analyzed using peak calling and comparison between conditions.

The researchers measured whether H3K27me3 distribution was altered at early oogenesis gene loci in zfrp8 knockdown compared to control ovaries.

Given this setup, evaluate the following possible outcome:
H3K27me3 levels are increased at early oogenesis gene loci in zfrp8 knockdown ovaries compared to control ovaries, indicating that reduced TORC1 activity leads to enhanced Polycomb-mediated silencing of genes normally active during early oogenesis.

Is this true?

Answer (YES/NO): NO